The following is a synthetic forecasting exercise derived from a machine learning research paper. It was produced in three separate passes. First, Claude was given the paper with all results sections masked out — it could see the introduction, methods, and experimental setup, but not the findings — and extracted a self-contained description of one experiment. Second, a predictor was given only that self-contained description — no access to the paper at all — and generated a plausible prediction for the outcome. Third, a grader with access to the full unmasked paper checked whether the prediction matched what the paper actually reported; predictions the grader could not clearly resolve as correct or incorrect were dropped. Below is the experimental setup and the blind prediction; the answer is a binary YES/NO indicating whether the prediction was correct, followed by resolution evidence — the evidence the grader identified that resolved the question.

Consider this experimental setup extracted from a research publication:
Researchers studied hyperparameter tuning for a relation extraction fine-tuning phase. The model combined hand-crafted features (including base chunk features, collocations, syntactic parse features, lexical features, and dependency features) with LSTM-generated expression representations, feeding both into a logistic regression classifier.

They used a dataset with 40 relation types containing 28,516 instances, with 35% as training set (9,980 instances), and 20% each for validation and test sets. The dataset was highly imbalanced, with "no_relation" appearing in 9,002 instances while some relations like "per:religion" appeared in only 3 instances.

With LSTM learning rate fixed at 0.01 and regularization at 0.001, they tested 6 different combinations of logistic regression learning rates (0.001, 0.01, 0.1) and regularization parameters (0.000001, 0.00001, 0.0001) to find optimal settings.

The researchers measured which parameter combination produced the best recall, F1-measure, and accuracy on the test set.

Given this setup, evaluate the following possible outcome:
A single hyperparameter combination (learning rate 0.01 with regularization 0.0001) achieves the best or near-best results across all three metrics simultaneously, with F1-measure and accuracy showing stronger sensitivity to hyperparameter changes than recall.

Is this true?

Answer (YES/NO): NO